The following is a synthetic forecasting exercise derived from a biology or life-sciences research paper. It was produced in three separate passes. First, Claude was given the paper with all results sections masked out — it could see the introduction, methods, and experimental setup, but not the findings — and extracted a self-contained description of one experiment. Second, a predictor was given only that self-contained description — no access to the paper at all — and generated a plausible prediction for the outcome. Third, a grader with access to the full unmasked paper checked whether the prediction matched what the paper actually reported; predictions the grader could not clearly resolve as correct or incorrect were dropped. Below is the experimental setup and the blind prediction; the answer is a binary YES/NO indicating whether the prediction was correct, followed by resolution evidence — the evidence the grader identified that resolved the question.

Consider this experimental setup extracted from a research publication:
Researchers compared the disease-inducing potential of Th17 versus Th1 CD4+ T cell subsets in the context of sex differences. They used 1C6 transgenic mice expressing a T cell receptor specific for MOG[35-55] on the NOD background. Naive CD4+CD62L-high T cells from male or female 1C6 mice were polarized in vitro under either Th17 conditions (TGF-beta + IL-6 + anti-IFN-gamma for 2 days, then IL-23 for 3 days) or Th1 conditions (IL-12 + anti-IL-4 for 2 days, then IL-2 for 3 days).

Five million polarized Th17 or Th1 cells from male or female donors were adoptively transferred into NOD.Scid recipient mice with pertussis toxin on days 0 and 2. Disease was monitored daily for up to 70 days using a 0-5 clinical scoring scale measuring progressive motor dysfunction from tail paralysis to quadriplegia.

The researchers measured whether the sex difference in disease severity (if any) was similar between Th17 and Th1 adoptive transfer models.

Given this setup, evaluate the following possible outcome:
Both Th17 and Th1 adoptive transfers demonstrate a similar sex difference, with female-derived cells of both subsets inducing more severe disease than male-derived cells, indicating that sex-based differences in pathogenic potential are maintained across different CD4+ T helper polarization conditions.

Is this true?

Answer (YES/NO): NO